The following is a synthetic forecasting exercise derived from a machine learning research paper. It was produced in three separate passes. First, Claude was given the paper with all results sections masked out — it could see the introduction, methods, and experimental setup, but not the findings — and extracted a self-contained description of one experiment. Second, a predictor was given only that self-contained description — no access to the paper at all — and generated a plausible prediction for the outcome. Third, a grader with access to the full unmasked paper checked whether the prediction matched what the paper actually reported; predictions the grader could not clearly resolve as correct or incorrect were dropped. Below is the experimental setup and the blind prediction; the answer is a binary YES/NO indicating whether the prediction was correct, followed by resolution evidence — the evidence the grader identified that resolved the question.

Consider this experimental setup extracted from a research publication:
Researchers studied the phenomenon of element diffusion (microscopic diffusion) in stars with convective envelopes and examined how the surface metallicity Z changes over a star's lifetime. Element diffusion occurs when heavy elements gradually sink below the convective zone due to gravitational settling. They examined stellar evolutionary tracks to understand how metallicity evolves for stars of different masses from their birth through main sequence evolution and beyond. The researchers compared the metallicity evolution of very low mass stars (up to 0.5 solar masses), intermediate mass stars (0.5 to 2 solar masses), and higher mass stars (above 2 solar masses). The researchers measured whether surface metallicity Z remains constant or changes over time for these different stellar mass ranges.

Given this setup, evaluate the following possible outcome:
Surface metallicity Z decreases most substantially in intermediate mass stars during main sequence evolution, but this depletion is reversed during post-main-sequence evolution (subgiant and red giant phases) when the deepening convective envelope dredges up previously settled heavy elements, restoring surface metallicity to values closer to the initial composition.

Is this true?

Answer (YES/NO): YES